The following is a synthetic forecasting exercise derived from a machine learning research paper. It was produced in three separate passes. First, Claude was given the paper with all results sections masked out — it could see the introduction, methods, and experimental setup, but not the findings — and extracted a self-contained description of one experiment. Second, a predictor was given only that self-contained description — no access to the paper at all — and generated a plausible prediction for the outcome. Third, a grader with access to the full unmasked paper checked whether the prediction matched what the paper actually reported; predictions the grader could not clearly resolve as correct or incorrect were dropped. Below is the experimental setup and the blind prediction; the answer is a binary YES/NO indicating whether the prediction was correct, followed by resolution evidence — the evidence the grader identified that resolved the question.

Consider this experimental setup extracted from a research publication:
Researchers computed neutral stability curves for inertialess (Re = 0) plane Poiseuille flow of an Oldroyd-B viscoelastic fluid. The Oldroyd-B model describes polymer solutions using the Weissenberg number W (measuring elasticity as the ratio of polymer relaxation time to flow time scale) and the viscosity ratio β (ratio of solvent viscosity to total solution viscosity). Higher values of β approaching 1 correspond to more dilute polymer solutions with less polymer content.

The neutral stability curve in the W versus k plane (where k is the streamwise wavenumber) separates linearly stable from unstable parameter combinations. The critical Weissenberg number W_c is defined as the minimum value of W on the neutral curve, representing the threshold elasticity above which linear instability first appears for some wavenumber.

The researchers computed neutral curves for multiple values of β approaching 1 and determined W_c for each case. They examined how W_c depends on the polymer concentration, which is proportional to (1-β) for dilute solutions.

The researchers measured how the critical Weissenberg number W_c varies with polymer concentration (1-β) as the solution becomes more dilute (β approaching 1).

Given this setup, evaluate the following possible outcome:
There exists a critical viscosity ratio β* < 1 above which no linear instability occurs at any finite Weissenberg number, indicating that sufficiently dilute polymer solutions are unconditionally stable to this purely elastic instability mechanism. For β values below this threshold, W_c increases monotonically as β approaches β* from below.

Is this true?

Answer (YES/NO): NO